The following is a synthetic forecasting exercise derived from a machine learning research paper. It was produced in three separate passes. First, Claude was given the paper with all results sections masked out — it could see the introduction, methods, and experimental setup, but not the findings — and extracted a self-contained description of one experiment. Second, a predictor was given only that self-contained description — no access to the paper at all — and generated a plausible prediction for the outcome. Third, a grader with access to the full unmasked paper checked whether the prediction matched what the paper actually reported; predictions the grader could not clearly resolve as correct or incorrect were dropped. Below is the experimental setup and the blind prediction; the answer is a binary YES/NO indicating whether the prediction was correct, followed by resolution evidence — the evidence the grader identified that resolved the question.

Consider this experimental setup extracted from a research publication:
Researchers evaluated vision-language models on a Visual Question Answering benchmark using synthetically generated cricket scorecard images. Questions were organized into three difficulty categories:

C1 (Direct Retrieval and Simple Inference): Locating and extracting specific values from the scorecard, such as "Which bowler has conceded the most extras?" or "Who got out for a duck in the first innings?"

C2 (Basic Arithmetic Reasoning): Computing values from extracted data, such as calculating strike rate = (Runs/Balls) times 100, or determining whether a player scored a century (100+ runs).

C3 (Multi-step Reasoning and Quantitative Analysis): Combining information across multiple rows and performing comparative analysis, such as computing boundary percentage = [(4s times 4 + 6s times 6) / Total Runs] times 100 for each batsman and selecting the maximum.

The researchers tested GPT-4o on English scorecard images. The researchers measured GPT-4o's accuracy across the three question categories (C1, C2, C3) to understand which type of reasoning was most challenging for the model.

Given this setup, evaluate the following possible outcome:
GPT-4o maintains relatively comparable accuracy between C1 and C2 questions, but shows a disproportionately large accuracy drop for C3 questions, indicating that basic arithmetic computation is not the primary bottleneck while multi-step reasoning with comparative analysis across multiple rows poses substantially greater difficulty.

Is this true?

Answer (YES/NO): NO